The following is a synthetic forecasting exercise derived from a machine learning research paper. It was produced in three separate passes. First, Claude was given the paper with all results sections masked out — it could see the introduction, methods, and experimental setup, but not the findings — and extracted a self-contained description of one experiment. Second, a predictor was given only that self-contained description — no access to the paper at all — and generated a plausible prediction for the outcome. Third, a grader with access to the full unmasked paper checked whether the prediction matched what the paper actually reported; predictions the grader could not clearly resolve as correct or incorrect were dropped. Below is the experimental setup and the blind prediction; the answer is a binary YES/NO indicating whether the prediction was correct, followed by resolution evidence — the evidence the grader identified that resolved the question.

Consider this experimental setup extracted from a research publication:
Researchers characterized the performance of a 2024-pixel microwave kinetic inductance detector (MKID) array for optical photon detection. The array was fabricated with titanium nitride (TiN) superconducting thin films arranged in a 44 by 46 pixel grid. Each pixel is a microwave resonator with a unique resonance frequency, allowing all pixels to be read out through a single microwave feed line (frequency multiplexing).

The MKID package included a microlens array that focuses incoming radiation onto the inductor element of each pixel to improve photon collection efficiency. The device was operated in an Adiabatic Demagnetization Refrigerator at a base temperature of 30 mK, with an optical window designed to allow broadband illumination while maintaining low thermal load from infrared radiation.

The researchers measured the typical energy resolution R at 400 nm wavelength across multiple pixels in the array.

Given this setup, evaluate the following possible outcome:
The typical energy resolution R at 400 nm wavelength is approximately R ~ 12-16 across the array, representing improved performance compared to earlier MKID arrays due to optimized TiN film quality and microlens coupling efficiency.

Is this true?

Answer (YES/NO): NO